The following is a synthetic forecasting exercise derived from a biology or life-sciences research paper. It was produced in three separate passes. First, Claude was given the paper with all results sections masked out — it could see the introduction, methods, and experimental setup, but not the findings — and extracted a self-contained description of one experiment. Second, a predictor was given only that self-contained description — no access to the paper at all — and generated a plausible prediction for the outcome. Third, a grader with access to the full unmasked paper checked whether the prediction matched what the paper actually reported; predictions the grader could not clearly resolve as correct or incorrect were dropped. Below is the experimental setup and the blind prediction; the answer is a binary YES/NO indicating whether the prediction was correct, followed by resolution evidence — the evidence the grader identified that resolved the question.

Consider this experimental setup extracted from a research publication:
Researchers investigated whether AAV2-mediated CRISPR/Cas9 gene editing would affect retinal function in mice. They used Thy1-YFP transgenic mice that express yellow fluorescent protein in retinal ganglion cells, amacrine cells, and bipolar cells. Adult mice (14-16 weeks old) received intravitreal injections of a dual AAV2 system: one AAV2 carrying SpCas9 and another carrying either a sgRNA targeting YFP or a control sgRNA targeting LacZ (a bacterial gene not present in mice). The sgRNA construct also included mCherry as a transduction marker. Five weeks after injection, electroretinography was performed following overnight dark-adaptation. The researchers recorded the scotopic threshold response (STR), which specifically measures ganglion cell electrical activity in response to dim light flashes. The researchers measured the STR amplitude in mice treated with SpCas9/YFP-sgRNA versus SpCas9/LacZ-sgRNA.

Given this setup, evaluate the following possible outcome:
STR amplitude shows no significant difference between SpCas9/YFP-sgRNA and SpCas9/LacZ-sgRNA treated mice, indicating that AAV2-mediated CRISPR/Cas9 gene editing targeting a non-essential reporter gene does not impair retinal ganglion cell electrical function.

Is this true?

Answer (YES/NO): YES